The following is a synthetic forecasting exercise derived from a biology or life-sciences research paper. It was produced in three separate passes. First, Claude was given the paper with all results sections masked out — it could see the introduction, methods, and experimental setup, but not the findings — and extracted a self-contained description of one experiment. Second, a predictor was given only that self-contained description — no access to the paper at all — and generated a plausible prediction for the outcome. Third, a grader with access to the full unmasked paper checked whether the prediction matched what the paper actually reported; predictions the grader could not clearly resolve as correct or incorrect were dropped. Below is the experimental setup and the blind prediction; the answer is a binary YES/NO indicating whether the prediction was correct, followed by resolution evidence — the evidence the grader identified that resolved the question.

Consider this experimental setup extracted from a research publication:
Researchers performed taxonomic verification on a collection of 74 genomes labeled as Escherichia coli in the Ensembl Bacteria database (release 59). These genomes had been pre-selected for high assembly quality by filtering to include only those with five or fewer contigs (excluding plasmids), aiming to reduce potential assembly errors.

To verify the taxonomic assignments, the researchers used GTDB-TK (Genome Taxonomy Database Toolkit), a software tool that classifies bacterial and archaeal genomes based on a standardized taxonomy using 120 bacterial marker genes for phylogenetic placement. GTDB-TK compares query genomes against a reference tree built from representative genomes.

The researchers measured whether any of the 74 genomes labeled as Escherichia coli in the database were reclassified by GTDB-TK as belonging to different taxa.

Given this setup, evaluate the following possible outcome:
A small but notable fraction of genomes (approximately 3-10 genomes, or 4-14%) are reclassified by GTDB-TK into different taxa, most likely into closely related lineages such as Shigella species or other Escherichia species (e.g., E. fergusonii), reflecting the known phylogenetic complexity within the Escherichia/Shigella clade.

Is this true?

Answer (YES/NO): NO